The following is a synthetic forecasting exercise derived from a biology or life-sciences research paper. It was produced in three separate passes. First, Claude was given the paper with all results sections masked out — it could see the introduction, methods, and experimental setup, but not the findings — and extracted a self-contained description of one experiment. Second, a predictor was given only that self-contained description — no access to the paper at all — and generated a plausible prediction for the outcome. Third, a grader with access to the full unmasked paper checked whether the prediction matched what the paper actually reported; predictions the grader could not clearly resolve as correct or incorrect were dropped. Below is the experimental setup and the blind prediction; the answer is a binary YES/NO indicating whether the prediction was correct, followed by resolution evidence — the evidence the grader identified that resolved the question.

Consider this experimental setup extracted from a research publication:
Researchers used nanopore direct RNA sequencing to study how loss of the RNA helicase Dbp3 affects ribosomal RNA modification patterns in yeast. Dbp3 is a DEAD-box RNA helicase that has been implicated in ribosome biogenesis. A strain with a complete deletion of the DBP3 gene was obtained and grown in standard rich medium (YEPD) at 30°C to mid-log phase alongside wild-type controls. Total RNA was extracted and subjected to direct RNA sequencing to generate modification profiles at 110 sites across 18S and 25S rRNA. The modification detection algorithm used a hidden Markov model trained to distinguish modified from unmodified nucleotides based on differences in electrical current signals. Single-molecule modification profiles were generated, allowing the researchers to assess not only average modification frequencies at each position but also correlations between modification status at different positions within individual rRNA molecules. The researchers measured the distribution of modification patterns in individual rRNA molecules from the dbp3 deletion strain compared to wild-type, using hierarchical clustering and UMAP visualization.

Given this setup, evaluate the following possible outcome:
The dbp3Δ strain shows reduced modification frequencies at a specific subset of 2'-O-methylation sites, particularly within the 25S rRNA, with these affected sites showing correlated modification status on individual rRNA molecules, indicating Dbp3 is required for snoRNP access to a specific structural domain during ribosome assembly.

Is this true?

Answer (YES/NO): YES